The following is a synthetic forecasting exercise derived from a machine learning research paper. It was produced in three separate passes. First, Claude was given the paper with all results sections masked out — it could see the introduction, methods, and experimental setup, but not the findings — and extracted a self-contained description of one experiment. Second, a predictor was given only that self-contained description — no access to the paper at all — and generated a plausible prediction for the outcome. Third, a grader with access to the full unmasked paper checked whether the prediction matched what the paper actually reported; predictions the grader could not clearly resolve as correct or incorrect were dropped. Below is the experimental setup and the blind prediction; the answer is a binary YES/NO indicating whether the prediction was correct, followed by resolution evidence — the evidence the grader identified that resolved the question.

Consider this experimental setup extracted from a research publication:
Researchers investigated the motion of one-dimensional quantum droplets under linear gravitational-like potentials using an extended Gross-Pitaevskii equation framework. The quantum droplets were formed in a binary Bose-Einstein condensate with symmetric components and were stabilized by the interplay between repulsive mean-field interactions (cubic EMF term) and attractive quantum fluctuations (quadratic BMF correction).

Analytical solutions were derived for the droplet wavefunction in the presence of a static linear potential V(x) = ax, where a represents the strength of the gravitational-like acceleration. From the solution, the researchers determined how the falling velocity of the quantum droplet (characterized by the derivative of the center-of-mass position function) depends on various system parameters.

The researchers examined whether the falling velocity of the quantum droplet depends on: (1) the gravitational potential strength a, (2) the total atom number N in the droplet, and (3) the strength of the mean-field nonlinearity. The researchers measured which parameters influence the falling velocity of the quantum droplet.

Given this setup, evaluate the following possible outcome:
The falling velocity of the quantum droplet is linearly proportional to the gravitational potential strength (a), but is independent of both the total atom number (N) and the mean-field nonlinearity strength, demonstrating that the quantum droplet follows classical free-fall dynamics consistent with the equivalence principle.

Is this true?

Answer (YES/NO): YES